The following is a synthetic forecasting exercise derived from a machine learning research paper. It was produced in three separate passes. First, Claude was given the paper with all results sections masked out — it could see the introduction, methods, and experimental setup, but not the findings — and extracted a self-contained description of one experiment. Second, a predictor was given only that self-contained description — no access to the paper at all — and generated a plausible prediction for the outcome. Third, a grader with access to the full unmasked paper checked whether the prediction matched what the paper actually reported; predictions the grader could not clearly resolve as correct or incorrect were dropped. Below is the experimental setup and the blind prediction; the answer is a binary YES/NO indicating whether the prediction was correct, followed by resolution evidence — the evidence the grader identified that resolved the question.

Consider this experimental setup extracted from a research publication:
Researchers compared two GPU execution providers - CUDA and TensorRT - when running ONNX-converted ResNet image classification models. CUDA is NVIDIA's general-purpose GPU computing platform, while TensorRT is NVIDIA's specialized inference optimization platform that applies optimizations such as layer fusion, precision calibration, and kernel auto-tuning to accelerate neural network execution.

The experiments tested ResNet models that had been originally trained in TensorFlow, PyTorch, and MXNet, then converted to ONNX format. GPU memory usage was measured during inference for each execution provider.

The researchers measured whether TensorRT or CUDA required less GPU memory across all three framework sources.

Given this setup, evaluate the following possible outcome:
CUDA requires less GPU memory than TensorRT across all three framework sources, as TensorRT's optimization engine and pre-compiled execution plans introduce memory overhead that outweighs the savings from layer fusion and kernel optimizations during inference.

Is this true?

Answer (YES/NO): NO